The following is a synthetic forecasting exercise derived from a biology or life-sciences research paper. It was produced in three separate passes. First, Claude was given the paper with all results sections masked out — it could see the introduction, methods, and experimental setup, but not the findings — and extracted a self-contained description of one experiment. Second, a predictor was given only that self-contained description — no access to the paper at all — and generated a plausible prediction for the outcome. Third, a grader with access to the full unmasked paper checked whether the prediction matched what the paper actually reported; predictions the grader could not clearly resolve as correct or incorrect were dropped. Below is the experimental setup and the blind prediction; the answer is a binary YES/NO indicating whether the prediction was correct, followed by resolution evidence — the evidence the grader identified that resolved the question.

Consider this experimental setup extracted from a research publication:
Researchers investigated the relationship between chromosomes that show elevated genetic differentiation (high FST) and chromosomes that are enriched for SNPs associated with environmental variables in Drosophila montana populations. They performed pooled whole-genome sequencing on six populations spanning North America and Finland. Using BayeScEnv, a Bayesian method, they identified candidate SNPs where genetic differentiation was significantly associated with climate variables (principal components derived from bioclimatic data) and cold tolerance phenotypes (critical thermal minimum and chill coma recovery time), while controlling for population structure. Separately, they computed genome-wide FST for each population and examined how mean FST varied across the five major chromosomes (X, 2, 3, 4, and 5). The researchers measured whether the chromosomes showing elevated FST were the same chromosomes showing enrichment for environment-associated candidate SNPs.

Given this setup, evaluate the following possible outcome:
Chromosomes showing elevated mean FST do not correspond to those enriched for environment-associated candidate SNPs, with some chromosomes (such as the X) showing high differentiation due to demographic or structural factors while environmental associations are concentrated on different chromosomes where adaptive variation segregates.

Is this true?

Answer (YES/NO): NO